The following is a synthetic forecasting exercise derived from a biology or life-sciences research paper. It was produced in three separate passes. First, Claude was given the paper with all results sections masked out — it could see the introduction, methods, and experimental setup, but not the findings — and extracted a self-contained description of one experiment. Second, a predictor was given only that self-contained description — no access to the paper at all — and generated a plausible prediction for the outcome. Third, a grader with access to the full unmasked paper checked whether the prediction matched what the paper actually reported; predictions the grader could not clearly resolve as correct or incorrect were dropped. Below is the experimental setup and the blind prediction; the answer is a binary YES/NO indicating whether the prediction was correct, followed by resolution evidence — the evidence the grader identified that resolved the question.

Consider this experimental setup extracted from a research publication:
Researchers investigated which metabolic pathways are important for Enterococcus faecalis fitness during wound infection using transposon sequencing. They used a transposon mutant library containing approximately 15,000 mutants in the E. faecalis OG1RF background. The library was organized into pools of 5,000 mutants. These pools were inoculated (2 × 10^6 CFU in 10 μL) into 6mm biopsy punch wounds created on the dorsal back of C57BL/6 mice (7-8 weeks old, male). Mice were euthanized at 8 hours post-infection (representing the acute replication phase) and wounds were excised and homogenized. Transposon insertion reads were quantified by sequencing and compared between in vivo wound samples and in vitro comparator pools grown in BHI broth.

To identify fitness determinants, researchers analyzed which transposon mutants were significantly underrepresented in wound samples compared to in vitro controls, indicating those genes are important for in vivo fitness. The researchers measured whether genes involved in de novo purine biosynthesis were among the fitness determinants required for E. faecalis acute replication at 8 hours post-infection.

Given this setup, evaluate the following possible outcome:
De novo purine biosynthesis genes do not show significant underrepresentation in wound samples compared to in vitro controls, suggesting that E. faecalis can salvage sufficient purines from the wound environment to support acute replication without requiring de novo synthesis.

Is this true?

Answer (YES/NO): NO